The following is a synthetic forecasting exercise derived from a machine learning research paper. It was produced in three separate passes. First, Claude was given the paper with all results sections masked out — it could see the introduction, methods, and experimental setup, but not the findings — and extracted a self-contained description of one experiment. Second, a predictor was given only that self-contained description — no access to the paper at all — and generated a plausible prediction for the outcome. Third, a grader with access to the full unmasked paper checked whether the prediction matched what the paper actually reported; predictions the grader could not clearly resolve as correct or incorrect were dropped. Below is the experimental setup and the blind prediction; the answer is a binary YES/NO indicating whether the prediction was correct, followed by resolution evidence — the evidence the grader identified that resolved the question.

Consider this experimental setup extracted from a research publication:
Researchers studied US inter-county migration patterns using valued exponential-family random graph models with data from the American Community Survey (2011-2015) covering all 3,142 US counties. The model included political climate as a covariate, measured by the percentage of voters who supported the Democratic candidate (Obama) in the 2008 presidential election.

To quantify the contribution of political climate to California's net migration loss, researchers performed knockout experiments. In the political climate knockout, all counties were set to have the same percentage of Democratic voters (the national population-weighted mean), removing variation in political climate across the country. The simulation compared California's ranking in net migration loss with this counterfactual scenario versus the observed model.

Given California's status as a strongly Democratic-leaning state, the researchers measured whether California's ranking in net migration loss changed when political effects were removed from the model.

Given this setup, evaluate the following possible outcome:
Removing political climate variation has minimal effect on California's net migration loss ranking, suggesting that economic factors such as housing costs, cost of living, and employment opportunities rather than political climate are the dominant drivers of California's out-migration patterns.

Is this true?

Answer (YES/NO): NO